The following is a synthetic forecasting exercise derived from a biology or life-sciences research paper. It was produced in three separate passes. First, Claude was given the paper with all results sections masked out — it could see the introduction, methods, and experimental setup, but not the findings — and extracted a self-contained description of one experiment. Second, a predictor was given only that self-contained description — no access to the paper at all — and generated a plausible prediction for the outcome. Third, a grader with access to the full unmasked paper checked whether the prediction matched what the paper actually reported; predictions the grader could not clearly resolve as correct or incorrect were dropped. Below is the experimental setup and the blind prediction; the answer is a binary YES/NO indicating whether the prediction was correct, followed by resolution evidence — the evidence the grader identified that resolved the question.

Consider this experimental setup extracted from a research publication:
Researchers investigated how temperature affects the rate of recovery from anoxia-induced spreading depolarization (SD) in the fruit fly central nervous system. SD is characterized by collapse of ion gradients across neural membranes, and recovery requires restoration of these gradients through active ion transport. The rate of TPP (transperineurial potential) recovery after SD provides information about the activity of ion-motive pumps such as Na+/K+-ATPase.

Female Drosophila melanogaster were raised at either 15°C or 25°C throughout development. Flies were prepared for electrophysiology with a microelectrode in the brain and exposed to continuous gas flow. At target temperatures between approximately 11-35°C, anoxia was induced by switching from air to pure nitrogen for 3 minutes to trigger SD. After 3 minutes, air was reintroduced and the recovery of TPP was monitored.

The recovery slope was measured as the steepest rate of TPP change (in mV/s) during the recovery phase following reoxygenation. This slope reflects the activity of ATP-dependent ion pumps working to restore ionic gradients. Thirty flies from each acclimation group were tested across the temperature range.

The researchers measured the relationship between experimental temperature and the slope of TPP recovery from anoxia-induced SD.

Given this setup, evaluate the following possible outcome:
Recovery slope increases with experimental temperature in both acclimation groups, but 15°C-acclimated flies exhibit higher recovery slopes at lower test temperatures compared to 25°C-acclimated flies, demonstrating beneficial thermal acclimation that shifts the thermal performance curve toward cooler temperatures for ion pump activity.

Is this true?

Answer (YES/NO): NO